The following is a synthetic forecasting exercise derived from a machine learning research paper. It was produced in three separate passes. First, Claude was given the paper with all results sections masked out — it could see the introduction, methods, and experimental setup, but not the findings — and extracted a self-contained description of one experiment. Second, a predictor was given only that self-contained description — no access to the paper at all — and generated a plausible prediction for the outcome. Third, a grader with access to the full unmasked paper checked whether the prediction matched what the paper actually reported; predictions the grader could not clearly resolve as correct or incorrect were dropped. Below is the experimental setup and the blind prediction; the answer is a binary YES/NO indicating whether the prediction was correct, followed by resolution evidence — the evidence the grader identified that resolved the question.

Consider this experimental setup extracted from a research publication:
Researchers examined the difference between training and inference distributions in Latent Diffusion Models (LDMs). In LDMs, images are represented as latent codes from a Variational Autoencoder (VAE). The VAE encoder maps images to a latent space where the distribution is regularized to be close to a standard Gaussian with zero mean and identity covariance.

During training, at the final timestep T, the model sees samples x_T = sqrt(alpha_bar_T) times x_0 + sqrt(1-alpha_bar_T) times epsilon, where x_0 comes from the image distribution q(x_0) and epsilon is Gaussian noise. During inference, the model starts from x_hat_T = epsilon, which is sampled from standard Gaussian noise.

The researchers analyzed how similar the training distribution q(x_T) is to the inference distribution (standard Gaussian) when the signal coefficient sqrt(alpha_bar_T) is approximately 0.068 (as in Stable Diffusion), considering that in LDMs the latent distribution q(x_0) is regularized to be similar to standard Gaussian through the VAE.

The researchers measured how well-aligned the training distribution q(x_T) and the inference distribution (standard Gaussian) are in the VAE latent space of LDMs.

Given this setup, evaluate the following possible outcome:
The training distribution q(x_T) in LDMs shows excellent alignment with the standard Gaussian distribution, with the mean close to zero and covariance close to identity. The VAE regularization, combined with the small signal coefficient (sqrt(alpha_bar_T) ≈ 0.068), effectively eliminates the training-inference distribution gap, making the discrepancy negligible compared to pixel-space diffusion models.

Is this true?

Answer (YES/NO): NO